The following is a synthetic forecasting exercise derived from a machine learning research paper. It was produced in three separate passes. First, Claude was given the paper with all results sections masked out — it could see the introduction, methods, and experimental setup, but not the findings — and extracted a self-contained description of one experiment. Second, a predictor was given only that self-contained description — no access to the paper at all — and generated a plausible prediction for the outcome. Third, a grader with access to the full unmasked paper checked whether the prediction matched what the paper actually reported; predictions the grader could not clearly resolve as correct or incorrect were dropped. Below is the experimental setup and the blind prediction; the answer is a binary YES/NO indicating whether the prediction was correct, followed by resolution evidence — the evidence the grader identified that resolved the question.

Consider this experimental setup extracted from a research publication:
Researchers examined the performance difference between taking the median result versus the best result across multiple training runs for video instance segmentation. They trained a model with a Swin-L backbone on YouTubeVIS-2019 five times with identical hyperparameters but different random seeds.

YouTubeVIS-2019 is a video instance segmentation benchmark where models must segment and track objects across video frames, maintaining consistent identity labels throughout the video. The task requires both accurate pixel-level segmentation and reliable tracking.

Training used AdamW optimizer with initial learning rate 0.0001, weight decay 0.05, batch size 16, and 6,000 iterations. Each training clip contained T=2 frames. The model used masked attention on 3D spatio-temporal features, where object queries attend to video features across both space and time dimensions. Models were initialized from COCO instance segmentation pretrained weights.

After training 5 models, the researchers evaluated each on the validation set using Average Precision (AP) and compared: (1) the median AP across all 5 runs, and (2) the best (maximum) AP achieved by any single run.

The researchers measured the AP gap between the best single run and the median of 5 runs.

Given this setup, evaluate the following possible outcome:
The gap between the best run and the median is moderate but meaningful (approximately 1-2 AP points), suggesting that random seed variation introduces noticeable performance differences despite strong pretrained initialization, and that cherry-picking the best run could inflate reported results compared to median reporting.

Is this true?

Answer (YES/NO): NO